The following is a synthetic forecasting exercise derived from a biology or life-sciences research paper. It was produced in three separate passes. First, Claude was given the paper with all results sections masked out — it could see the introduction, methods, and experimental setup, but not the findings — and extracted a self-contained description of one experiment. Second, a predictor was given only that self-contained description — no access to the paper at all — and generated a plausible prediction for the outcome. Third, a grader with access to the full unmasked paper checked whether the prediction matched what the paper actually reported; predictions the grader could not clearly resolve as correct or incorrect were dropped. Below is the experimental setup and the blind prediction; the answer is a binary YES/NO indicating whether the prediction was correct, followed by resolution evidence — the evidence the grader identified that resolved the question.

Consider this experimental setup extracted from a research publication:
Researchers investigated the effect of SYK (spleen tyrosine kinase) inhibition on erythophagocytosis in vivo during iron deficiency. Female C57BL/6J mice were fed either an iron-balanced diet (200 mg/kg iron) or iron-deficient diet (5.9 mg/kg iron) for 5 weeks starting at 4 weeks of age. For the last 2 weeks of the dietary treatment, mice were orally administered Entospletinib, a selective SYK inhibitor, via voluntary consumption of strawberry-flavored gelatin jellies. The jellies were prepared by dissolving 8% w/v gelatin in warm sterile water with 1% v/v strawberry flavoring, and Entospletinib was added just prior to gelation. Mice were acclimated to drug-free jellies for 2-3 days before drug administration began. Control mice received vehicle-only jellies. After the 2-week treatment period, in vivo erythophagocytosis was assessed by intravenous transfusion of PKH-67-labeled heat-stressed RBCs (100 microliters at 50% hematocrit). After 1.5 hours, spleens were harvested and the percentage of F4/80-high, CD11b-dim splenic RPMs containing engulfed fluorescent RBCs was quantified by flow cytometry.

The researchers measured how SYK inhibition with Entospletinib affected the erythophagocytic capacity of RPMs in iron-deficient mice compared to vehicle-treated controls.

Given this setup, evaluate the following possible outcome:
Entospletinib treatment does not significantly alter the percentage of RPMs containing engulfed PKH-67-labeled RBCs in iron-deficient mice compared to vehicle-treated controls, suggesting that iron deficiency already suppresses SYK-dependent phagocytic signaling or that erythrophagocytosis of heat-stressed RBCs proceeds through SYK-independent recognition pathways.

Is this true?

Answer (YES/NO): NO